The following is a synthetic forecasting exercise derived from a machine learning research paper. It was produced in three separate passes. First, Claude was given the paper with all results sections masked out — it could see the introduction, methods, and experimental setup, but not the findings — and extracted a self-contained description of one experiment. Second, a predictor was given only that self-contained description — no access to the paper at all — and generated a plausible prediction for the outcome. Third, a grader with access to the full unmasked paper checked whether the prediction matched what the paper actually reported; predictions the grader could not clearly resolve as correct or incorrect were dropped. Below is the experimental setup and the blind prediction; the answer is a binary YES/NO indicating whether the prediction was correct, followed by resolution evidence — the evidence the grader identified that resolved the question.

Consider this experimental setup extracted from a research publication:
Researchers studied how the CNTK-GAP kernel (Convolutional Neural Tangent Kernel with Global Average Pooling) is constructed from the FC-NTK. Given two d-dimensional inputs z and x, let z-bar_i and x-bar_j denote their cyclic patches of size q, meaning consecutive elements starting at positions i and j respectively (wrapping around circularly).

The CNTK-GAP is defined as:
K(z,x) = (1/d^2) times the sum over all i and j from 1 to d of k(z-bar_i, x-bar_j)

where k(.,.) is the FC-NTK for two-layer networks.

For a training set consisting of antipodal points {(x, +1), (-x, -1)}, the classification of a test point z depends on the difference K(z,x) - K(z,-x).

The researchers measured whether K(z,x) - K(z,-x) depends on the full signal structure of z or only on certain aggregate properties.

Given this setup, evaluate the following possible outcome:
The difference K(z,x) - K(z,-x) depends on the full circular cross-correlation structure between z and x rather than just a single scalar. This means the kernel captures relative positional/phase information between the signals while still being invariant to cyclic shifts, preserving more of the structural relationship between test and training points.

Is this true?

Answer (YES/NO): NO